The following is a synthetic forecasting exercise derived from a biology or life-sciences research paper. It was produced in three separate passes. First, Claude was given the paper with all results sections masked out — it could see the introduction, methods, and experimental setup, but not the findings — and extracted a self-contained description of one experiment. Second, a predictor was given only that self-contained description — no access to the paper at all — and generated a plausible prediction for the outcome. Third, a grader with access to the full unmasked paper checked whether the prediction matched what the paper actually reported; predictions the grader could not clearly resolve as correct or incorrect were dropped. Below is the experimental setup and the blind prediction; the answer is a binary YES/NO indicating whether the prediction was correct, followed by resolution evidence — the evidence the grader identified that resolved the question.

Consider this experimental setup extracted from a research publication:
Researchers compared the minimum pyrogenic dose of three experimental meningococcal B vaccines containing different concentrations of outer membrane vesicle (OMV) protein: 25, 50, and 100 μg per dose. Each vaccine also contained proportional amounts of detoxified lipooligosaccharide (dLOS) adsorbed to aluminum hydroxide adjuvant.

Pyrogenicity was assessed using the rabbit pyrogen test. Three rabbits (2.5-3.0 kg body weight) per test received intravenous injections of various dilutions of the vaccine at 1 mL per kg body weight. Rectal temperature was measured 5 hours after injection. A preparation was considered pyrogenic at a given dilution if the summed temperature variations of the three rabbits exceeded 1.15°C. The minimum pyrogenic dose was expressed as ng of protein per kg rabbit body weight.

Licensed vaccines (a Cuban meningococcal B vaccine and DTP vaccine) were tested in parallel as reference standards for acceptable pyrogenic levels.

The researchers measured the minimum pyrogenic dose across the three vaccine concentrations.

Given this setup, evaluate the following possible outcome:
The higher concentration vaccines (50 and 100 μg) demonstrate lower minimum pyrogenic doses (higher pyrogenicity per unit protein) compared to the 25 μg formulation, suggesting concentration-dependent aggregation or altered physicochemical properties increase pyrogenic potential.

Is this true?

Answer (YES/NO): NO